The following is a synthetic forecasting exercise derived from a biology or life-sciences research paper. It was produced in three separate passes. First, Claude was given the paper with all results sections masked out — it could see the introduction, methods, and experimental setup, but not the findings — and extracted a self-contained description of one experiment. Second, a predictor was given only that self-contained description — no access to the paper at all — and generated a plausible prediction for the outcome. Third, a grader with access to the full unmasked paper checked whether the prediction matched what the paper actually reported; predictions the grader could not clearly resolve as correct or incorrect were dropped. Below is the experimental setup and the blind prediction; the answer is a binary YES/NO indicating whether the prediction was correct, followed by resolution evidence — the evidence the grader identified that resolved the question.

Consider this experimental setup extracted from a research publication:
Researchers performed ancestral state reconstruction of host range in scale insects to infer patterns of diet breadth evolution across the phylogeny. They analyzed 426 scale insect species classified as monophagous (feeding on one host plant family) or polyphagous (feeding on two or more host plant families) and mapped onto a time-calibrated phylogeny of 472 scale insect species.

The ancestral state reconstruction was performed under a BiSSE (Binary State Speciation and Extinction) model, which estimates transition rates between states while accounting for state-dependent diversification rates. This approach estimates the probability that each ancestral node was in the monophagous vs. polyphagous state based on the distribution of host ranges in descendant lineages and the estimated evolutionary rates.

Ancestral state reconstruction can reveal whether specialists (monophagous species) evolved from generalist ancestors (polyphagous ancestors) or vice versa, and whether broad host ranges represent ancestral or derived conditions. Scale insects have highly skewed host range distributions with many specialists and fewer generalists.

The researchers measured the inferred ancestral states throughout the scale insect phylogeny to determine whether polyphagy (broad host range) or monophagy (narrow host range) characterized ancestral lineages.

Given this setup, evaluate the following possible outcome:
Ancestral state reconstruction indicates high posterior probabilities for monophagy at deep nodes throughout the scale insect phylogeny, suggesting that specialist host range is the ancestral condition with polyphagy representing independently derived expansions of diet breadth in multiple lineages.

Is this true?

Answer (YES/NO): NO